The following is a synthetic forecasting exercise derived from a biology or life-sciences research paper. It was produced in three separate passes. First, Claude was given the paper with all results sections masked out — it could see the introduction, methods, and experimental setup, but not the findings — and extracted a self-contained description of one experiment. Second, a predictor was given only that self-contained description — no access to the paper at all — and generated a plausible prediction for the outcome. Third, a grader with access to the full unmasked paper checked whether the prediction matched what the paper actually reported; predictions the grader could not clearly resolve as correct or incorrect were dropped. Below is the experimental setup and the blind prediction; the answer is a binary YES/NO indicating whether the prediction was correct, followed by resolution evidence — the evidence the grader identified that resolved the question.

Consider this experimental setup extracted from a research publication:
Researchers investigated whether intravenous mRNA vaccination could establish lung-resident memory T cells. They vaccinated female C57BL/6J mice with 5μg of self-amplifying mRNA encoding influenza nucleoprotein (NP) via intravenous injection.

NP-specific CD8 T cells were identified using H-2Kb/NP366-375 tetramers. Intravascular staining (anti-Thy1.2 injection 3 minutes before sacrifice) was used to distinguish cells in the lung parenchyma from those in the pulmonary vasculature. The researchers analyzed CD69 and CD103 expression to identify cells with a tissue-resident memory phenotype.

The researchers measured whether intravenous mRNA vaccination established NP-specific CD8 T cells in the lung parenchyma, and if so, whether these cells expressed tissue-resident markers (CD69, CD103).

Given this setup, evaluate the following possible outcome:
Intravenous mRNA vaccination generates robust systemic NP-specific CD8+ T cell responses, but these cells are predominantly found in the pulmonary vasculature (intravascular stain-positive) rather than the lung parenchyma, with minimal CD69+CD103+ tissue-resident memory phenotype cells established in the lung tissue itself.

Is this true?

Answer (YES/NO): YES